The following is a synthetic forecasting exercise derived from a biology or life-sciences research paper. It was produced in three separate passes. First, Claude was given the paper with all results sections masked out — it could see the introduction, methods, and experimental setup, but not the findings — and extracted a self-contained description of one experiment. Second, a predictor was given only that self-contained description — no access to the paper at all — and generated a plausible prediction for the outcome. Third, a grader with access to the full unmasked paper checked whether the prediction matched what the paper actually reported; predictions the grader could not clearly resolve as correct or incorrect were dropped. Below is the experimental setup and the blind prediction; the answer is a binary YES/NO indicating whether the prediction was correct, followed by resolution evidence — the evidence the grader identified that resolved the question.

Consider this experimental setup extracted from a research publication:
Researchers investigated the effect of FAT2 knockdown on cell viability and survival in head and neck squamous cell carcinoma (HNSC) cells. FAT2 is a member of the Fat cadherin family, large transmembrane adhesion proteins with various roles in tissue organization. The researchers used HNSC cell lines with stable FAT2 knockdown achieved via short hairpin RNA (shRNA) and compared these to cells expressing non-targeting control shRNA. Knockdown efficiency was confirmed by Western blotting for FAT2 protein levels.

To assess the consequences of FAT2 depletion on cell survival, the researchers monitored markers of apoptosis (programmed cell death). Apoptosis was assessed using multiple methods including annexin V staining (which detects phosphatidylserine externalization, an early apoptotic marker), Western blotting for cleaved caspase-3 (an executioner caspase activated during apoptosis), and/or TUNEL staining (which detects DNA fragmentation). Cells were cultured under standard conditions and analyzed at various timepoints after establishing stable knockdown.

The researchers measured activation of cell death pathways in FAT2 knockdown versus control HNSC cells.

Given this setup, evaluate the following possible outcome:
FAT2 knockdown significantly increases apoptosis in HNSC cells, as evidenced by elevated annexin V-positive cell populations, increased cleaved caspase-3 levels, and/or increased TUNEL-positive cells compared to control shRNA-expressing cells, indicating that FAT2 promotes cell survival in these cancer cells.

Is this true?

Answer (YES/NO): YES